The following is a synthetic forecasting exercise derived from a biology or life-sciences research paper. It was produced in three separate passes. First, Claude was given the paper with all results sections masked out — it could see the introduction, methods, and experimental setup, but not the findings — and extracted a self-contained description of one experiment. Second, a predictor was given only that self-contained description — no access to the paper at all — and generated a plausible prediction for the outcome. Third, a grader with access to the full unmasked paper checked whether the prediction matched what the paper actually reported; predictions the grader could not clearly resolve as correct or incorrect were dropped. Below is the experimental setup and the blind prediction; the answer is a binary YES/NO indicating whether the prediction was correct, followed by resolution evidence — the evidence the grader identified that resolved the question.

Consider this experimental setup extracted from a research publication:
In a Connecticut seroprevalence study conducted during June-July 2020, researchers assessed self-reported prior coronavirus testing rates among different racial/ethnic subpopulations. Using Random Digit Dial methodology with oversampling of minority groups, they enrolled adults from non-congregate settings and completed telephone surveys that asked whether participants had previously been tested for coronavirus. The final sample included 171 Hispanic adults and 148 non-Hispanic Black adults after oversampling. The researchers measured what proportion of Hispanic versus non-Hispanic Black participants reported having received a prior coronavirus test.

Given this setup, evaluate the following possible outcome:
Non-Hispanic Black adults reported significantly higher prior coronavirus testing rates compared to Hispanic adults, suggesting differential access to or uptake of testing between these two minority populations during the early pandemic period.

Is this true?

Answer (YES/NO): NO